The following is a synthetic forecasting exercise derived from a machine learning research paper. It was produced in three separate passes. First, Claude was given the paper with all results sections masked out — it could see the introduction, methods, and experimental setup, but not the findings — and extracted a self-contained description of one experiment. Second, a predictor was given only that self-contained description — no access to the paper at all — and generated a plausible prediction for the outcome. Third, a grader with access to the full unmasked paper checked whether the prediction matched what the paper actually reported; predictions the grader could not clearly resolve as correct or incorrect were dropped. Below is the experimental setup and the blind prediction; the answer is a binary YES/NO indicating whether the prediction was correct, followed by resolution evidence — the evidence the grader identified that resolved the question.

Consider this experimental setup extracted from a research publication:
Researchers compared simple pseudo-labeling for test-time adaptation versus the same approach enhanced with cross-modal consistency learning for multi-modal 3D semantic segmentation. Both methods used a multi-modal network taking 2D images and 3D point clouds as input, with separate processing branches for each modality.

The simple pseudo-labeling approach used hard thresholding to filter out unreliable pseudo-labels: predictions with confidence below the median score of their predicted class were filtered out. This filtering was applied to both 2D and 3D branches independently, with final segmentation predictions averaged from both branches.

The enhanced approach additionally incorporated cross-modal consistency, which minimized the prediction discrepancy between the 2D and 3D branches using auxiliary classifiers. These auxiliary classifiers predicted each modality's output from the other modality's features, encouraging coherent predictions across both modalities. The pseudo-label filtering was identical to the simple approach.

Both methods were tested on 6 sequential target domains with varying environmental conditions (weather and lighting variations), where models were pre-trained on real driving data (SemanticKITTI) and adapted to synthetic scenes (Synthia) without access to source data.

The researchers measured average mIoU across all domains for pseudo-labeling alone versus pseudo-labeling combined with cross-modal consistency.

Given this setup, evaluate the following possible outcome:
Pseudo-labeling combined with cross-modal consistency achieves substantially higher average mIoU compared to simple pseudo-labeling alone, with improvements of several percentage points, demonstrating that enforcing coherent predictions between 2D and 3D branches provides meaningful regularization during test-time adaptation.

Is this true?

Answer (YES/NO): NO